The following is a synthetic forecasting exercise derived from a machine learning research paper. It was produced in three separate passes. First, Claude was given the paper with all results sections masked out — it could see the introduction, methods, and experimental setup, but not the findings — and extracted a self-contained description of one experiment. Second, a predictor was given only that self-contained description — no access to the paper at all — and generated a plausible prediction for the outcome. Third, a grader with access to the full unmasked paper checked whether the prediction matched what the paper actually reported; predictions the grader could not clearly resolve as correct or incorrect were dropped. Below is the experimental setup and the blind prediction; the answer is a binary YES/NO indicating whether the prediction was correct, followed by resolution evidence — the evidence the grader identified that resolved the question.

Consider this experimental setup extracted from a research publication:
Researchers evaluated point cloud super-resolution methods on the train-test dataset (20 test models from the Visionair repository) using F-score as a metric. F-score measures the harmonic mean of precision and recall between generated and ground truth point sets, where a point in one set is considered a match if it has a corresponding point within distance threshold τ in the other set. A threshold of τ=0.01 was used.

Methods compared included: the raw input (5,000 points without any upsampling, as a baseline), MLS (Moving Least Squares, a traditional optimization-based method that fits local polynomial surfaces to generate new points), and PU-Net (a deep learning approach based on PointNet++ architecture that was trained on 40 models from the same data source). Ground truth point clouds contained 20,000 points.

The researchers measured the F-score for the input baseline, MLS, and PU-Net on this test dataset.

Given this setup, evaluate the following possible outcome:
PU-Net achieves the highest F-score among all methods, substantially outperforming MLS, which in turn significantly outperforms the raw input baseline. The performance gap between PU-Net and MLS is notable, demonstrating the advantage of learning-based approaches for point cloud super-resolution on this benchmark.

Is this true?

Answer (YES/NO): NO